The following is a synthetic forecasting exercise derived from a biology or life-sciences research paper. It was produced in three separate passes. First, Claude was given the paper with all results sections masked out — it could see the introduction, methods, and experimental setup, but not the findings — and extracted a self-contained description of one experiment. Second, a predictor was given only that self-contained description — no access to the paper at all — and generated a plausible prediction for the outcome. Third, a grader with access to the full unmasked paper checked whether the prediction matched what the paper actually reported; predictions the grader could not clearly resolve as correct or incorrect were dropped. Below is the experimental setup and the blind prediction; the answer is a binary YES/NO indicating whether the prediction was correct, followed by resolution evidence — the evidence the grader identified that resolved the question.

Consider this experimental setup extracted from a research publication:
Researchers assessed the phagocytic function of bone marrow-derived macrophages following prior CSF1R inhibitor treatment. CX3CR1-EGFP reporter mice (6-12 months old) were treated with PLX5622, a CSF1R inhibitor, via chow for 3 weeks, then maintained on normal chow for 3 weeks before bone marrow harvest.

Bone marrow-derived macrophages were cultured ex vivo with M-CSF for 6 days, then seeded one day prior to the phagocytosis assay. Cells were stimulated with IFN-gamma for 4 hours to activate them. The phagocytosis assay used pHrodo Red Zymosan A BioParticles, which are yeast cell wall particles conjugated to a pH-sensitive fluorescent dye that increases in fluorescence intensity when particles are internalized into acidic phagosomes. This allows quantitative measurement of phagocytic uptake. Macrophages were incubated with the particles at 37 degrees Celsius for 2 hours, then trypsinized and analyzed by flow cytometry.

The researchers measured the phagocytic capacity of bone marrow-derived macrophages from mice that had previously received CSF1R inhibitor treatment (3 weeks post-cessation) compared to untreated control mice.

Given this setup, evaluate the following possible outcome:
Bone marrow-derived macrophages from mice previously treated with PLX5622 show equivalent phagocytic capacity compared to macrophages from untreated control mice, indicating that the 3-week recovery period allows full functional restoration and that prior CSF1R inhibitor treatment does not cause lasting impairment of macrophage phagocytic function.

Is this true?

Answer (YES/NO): NO